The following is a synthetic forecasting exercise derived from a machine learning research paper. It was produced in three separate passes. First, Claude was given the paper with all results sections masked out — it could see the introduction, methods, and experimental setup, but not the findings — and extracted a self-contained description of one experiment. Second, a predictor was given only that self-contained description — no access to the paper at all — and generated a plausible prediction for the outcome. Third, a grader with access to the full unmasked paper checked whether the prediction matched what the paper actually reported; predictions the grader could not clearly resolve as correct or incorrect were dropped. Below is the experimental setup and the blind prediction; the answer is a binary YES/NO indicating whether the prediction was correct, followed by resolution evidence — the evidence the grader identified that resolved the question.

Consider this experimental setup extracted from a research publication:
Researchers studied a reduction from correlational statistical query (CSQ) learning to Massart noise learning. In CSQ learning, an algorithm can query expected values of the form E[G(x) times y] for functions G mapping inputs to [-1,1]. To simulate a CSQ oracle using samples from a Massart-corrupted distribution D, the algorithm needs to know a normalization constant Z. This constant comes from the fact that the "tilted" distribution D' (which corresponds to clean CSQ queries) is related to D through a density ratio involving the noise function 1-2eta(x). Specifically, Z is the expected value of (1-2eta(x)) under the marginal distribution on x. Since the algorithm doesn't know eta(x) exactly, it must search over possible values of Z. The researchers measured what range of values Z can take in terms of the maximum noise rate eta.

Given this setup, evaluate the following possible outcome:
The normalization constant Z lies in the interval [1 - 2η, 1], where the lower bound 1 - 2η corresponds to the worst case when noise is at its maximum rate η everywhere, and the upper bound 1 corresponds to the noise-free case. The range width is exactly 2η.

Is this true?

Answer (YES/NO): YES